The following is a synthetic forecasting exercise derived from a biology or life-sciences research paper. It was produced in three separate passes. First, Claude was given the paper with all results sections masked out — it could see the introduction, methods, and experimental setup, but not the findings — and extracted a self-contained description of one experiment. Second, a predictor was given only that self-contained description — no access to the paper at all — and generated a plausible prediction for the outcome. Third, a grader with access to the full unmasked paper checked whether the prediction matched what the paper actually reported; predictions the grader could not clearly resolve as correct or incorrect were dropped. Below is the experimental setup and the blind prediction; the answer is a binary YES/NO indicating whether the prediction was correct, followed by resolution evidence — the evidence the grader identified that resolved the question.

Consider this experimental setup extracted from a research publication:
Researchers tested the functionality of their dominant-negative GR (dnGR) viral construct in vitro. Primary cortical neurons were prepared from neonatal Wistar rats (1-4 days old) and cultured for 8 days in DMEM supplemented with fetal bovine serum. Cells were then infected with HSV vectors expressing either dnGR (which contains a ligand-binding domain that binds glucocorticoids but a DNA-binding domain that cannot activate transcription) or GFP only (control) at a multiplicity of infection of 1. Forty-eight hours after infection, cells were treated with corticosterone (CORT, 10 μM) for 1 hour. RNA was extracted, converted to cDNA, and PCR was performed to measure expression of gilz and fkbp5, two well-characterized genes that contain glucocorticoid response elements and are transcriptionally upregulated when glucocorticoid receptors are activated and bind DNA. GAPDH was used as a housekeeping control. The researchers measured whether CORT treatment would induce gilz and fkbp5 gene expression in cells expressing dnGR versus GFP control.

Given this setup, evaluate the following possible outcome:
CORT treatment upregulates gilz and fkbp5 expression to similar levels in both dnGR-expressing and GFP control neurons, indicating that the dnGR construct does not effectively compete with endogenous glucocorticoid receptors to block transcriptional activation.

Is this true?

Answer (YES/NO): NO